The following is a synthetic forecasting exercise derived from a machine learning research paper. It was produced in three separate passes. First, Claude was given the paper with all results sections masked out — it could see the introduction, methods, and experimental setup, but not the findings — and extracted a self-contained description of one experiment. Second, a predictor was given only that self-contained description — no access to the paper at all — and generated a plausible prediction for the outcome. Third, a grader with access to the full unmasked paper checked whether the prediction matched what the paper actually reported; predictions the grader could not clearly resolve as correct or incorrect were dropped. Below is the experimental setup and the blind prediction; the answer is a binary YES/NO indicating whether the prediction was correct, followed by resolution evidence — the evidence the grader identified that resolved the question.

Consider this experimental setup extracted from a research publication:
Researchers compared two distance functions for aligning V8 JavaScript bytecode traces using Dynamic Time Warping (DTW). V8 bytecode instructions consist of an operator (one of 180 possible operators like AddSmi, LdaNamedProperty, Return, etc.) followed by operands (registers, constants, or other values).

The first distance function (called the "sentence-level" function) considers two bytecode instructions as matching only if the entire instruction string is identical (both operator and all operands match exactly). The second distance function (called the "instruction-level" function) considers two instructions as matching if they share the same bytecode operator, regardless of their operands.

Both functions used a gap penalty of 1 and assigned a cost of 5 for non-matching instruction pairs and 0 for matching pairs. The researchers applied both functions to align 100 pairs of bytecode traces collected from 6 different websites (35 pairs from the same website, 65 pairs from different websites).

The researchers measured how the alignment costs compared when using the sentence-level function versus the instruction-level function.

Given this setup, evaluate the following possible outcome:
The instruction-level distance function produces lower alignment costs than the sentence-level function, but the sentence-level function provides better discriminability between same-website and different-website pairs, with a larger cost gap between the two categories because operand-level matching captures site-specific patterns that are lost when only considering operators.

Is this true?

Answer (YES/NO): YES